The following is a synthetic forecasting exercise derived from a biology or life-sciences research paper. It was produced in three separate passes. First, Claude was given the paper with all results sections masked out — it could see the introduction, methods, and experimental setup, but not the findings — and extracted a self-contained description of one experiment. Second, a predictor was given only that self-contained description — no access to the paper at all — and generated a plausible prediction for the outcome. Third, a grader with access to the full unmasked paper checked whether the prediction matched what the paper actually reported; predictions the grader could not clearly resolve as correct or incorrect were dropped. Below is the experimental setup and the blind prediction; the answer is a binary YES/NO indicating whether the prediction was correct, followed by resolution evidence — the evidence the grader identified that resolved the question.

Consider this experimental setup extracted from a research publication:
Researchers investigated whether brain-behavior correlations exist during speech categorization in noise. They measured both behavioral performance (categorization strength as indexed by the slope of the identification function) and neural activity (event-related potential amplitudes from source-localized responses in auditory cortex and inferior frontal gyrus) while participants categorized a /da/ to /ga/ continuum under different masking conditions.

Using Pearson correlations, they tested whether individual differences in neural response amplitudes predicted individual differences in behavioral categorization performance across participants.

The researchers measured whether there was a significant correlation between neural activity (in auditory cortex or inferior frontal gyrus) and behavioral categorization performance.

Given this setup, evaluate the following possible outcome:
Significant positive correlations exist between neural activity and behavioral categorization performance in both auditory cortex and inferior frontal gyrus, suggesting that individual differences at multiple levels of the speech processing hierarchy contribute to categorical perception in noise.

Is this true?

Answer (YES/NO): NO